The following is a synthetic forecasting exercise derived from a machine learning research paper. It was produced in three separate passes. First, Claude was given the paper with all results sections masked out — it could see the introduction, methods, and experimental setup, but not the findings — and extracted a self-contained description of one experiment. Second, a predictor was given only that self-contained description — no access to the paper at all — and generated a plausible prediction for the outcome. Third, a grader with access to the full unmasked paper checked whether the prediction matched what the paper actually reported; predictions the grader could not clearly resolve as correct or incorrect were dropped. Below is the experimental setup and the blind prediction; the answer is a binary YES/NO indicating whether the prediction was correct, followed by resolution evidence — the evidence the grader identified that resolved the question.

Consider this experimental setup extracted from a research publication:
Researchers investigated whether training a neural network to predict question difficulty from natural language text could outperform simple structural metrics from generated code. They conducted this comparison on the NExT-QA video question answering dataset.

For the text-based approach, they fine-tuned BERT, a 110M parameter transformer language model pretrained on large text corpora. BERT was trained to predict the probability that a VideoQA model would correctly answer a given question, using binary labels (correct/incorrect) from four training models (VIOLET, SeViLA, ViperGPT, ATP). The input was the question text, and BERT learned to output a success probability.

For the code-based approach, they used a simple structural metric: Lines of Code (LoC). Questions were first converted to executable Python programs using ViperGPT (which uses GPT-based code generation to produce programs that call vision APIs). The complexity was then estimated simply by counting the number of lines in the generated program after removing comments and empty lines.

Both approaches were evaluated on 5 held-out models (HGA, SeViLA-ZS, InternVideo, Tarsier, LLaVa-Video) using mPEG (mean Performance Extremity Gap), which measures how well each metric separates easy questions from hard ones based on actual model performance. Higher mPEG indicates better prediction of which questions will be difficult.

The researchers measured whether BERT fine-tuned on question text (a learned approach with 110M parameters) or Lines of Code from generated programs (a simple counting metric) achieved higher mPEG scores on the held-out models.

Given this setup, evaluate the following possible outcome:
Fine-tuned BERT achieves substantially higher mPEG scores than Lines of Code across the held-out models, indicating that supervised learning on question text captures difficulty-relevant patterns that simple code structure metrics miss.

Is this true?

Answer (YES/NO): NO